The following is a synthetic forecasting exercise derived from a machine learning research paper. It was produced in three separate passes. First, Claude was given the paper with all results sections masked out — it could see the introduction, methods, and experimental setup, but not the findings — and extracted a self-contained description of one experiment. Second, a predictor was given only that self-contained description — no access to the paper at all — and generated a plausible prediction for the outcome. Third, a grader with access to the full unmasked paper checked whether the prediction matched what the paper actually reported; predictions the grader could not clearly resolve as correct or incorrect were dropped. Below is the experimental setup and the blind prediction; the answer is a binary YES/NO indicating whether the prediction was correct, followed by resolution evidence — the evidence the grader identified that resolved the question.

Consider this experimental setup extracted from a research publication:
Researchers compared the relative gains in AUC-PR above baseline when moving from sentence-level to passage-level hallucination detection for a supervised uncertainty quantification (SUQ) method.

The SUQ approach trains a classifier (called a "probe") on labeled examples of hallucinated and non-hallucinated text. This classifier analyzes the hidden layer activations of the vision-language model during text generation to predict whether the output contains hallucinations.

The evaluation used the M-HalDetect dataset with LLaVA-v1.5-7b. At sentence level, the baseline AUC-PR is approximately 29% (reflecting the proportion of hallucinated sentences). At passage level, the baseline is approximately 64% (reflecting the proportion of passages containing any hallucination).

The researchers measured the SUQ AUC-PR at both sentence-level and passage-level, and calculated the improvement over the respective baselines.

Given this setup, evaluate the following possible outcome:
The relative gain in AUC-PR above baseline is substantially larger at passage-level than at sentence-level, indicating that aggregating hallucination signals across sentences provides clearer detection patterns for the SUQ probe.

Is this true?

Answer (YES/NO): NO